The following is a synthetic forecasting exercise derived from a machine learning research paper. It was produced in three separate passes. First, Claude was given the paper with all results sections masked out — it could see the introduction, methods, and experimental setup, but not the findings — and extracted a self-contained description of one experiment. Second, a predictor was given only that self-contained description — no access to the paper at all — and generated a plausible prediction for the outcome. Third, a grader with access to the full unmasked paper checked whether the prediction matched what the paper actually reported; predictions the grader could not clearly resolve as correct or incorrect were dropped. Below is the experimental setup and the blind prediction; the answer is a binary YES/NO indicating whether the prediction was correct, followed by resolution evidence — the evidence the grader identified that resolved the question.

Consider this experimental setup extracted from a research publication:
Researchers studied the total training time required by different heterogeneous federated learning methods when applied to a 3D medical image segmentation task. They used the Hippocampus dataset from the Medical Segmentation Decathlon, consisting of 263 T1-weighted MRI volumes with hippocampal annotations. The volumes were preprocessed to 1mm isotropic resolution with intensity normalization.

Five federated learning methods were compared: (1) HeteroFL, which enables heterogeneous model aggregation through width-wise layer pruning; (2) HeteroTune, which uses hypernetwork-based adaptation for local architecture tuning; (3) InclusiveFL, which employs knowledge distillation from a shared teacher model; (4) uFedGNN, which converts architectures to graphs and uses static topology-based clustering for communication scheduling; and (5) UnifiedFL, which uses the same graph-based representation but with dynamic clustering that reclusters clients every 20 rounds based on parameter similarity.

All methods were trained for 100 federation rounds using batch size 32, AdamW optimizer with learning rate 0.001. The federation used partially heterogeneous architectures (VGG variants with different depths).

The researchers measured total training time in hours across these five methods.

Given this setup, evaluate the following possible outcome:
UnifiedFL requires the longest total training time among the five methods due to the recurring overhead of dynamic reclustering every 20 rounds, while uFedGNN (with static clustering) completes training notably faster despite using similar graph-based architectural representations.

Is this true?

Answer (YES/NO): NO